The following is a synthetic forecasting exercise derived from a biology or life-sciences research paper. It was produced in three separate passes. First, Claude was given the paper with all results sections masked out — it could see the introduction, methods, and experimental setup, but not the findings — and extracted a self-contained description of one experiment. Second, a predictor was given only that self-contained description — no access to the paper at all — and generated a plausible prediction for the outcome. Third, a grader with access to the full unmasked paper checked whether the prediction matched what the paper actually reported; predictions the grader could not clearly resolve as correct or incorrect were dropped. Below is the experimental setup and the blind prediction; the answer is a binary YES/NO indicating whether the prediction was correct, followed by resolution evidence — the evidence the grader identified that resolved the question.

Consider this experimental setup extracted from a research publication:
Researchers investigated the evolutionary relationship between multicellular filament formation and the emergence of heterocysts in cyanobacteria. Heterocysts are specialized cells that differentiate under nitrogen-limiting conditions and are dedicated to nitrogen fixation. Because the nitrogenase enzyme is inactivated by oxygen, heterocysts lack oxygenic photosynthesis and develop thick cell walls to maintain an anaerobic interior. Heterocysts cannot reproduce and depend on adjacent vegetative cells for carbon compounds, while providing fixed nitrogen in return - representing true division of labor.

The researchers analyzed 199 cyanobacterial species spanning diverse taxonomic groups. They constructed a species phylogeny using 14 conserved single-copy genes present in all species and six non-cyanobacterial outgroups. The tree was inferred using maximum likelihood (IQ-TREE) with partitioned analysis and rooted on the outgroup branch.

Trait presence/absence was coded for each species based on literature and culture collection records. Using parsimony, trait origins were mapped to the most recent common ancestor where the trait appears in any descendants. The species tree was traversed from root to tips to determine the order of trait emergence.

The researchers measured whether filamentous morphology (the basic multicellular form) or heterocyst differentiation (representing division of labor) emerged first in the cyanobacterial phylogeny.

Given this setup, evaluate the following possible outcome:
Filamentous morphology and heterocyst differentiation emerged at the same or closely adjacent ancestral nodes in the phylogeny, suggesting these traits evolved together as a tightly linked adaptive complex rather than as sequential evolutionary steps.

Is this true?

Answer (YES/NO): NO